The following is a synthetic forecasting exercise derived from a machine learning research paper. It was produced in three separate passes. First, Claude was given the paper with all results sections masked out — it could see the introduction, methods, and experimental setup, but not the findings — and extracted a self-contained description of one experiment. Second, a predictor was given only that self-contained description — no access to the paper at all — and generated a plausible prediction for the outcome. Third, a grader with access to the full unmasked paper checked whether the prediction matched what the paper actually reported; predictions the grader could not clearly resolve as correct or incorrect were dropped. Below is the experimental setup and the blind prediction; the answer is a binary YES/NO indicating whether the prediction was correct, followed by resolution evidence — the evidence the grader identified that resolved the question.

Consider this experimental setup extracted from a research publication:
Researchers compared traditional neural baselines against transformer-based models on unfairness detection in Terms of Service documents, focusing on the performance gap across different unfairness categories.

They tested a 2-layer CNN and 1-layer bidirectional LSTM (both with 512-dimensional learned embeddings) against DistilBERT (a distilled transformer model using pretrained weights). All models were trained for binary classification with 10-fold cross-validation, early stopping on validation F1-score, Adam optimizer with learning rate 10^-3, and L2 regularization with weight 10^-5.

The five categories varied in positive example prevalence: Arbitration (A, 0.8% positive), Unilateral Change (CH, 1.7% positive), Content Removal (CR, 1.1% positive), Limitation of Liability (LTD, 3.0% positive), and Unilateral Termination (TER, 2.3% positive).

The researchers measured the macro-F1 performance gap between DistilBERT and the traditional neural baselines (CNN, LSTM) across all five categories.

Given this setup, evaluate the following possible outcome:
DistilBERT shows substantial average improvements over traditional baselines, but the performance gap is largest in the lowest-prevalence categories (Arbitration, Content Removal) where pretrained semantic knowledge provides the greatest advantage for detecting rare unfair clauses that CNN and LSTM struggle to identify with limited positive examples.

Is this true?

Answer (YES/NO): NO